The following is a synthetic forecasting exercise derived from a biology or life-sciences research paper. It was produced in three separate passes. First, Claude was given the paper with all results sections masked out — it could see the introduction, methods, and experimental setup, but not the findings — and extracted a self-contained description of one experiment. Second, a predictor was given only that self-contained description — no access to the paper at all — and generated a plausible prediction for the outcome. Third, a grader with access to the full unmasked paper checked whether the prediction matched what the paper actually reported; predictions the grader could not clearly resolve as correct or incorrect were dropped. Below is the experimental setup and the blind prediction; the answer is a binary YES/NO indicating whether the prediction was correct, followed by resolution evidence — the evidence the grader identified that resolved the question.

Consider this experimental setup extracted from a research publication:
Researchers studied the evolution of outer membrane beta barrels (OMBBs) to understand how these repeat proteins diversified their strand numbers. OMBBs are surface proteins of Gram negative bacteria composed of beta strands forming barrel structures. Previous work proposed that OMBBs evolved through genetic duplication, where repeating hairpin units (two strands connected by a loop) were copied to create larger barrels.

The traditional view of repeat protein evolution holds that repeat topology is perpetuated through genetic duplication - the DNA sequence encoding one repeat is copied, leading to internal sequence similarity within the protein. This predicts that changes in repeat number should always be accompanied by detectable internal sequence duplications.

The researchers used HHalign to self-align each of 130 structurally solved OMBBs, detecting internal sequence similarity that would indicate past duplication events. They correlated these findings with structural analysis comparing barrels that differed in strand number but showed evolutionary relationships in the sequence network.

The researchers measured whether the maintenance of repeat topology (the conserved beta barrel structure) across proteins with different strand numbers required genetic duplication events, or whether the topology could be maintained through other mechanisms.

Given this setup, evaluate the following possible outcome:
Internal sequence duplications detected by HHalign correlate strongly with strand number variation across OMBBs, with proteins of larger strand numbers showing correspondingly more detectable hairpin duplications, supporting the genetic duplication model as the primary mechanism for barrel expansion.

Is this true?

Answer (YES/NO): NO